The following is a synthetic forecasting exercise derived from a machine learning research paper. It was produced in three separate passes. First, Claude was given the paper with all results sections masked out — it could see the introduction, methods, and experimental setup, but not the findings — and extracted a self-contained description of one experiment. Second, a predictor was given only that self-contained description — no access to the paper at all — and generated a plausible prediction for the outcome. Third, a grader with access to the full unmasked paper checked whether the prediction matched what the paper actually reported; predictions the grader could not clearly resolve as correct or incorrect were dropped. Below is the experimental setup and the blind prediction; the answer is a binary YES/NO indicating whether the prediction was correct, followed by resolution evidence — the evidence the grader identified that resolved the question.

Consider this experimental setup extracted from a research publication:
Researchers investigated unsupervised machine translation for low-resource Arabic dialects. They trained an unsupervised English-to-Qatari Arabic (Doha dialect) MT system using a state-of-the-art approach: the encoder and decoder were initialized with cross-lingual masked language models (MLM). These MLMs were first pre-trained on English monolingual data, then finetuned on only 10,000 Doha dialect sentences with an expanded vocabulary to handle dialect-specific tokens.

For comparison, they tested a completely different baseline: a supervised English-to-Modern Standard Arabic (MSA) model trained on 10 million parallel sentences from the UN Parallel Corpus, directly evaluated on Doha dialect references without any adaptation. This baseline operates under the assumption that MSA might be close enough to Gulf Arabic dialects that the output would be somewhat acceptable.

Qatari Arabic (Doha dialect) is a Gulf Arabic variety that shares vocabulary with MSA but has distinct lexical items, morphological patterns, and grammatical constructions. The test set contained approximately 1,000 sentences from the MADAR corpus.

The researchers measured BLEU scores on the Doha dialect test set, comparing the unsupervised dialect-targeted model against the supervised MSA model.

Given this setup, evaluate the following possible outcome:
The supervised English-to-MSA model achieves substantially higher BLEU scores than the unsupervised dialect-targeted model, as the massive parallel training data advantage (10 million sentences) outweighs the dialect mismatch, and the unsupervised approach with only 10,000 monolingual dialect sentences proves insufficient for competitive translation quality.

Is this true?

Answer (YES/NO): YES